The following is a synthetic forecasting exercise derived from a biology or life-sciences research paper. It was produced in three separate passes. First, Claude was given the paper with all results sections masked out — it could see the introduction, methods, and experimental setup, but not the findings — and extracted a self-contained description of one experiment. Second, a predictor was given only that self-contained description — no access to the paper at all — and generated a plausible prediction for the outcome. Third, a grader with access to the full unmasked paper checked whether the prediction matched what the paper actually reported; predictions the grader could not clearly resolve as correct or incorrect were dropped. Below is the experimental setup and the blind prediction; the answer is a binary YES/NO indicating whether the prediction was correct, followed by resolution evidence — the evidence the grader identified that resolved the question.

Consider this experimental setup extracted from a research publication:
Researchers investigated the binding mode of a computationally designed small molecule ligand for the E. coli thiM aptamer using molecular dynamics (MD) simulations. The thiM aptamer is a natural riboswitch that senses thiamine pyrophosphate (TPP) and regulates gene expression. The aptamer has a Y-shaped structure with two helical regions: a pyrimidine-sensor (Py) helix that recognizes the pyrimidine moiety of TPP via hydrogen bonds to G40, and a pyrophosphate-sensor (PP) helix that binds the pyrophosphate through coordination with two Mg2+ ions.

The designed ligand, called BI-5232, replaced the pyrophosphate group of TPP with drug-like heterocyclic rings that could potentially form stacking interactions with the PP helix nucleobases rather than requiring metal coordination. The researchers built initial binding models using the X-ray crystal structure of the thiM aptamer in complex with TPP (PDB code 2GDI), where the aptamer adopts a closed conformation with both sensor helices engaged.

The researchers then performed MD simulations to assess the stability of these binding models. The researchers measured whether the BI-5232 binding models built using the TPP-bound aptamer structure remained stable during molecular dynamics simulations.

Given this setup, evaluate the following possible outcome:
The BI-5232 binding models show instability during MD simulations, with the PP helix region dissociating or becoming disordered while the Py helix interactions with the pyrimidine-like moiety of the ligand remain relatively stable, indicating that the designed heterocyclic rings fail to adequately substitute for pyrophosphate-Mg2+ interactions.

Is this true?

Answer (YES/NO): NO